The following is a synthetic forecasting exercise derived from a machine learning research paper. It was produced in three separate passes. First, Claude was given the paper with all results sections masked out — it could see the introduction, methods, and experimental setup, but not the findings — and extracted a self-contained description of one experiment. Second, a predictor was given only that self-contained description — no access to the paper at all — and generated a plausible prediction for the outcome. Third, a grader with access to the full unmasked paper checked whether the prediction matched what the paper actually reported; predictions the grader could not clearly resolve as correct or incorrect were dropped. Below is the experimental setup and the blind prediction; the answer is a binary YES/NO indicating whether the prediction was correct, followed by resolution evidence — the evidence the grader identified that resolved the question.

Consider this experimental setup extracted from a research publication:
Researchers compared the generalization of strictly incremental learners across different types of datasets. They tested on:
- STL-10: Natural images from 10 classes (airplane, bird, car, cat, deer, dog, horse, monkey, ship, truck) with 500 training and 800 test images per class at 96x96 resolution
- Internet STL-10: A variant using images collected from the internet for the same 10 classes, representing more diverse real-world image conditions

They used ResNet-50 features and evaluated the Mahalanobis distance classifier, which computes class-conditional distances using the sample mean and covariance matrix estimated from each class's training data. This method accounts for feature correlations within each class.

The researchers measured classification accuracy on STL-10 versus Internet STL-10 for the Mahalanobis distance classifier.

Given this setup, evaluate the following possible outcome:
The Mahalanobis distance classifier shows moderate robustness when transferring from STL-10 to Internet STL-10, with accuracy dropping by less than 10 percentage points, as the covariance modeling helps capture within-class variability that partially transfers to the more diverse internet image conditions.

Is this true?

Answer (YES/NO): NO